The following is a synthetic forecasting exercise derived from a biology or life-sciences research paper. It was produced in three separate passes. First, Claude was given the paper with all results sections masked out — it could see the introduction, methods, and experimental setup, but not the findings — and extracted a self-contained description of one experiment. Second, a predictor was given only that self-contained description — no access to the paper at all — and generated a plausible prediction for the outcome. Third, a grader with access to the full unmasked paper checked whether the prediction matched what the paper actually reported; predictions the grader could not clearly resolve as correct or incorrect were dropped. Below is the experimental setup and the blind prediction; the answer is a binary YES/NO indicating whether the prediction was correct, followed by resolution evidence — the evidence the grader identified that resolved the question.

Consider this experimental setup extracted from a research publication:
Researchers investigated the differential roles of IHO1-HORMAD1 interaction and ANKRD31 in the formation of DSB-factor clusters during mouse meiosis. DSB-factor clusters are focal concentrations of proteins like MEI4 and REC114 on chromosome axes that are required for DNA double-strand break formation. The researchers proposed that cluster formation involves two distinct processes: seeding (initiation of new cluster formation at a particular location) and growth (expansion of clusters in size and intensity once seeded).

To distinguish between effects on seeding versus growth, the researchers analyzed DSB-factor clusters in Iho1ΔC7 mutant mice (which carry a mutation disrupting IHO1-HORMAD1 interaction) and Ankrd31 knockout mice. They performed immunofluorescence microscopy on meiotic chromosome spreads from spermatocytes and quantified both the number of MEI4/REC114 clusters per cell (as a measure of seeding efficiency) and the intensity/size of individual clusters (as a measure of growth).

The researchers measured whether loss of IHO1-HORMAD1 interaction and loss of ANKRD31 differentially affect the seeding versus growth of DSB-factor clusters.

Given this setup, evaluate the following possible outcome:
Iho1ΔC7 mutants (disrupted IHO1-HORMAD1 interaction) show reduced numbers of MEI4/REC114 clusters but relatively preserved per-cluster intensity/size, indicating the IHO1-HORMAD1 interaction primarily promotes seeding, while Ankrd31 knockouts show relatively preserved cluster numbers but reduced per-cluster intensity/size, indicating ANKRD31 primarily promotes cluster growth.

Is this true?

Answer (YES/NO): NO